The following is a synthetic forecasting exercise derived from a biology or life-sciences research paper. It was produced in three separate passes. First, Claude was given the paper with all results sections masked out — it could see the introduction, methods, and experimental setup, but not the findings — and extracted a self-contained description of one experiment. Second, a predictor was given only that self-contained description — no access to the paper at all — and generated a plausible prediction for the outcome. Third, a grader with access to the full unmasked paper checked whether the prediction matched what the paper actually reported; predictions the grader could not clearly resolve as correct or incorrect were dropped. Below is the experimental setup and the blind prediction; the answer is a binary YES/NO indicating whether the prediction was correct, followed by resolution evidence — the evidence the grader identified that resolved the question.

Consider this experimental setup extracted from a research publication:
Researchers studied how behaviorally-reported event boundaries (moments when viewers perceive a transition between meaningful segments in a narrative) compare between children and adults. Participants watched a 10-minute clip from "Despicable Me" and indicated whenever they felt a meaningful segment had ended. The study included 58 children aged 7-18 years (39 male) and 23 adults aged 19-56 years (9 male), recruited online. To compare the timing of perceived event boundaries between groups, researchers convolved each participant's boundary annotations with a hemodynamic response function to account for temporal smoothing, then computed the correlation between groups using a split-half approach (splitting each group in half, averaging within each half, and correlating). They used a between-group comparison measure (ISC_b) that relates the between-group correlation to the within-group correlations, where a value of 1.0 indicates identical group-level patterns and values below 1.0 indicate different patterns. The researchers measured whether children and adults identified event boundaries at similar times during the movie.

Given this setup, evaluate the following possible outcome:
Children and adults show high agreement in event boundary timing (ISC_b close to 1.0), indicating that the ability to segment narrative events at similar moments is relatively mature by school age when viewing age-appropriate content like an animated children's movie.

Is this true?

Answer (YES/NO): YES